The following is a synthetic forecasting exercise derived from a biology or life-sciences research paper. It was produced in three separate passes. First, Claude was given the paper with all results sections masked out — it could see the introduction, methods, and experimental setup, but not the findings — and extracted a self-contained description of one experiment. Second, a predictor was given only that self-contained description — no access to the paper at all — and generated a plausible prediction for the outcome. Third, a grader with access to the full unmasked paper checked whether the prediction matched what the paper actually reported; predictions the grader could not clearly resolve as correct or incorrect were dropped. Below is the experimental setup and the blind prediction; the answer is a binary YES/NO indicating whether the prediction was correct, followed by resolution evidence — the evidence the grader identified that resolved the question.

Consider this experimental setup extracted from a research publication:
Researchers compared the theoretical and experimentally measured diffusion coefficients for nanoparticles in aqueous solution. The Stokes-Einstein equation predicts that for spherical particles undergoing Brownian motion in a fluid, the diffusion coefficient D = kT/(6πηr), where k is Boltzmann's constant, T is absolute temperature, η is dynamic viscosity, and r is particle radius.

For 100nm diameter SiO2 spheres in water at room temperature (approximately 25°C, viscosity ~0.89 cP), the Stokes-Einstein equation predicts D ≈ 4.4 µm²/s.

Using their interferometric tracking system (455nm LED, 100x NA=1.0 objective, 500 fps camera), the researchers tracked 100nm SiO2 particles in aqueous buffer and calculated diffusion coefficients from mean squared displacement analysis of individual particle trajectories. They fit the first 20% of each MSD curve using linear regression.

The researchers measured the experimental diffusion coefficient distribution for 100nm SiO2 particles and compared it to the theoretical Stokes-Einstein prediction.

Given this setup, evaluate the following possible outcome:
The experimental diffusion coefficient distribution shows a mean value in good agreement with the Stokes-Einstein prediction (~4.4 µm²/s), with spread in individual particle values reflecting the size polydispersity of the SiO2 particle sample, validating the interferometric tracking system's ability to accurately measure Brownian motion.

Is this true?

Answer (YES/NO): NO